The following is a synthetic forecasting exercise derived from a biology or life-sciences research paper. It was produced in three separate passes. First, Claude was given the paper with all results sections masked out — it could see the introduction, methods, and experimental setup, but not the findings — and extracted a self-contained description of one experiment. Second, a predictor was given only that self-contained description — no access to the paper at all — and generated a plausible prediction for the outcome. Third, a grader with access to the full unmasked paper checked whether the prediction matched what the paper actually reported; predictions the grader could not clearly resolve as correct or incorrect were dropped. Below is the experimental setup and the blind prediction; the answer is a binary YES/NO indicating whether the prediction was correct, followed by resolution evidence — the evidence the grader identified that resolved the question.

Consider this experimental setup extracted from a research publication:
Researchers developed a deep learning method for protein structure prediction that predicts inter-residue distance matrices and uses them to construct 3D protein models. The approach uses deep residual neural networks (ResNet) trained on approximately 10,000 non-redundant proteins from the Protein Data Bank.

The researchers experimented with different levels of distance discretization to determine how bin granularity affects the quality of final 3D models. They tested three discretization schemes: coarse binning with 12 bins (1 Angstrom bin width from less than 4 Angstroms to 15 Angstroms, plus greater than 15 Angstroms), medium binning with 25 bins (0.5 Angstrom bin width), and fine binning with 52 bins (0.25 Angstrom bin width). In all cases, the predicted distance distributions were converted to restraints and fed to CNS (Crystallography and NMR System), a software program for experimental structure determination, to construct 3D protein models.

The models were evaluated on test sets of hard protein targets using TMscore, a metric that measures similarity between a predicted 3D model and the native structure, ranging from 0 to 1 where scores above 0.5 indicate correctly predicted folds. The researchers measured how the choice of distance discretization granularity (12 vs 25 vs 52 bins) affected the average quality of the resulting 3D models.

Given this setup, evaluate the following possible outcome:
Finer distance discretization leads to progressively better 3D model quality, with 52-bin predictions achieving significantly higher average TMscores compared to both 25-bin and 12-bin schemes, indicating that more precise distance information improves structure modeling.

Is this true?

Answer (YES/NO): NO